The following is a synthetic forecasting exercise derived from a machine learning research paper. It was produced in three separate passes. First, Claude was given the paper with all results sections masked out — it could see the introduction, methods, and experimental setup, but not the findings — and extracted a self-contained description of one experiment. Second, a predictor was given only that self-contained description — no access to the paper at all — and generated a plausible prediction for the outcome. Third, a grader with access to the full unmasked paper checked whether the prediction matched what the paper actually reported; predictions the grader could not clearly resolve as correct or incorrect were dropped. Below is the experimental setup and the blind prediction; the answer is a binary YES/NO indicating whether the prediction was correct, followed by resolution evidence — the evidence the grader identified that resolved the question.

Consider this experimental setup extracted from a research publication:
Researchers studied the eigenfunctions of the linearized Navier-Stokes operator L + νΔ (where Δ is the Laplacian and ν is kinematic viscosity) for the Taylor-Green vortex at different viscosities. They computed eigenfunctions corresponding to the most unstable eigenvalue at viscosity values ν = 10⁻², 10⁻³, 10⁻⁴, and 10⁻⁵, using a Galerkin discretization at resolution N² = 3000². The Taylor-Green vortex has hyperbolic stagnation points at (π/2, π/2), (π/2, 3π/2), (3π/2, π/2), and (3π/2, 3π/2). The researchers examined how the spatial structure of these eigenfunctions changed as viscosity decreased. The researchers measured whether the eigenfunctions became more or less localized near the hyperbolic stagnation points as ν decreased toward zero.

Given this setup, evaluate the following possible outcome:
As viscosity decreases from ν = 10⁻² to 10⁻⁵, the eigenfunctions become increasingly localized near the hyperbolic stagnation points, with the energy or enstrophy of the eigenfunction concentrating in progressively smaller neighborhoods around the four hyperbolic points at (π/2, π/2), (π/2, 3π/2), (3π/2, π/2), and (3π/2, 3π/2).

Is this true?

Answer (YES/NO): NO